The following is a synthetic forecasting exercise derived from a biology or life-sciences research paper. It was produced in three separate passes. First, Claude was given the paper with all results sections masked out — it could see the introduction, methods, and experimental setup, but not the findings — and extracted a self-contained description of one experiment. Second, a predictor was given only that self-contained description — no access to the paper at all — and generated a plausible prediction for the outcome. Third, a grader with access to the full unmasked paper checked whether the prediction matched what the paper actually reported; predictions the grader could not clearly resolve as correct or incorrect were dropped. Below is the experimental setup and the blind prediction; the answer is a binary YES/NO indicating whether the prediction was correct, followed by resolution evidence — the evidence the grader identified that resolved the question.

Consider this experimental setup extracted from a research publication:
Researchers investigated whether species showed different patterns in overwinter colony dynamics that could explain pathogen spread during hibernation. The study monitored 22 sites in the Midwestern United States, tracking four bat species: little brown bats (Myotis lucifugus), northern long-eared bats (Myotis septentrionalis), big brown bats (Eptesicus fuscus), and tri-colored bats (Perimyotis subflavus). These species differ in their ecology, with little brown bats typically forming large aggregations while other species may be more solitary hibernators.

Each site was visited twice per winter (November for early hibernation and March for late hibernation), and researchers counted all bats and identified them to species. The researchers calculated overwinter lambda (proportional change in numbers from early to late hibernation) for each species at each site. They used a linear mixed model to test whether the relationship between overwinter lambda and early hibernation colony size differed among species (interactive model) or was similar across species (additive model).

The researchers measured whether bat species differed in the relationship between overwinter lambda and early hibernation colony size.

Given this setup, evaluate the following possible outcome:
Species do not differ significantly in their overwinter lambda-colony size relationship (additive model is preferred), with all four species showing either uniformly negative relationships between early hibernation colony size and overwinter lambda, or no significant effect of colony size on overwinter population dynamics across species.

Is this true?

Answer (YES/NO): YES